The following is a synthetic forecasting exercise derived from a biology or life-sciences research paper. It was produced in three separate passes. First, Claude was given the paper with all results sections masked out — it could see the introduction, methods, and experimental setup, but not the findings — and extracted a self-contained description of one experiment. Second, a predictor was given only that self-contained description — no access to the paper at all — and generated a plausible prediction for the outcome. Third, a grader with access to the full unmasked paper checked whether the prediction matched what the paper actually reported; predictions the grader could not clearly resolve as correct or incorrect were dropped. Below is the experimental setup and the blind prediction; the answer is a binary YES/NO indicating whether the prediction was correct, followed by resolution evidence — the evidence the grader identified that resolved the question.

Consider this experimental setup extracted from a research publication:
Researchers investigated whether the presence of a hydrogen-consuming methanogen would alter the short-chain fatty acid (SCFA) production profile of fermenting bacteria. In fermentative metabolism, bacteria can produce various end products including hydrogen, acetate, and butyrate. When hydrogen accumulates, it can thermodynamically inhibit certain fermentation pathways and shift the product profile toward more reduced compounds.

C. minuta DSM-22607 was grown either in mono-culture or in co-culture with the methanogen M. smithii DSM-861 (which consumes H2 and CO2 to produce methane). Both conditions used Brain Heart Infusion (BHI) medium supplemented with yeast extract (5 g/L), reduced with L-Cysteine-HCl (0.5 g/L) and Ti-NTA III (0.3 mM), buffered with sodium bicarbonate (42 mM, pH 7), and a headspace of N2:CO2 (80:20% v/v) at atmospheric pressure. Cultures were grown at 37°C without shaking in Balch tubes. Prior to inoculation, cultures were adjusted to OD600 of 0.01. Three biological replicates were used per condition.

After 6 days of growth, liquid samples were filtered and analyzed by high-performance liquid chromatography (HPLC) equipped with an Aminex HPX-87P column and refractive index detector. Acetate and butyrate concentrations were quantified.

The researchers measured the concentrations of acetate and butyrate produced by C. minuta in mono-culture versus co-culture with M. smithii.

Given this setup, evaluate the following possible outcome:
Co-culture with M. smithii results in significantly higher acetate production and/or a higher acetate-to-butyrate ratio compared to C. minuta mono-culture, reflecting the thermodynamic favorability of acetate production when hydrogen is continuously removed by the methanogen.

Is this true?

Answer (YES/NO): YES